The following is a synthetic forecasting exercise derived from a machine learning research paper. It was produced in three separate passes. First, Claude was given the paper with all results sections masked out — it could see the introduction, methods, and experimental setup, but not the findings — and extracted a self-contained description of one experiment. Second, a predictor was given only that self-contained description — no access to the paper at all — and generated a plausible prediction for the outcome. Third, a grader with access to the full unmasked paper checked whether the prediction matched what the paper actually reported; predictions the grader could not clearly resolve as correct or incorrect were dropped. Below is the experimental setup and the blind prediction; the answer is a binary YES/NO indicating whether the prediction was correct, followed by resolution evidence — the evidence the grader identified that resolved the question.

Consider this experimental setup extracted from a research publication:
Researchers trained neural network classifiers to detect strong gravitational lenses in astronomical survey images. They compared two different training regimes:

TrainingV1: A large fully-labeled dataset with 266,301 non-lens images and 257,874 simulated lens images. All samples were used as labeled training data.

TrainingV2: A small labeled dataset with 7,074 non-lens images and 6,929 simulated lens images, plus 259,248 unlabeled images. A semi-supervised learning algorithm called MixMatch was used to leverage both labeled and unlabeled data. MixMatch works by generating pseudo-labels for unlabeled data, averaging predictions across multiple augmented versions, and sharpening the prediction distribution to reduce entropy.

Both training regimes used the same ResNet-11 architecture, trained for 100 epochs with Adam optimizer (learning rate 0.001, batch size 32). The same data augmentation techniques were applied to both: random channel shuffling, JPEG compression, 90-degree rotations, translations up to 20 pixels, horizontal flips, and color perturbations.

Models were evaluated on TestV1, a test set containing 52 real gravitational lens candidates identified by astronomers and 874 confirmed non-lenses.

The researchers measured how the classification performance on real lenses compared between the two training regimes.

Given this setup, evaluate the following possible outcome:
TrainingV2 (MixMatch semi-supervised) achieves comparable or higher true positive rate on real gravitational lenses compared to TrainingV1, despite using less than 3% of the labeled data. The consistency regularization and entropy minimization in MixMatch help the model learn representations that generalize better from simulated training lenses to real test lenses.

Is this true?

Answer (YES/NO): YES